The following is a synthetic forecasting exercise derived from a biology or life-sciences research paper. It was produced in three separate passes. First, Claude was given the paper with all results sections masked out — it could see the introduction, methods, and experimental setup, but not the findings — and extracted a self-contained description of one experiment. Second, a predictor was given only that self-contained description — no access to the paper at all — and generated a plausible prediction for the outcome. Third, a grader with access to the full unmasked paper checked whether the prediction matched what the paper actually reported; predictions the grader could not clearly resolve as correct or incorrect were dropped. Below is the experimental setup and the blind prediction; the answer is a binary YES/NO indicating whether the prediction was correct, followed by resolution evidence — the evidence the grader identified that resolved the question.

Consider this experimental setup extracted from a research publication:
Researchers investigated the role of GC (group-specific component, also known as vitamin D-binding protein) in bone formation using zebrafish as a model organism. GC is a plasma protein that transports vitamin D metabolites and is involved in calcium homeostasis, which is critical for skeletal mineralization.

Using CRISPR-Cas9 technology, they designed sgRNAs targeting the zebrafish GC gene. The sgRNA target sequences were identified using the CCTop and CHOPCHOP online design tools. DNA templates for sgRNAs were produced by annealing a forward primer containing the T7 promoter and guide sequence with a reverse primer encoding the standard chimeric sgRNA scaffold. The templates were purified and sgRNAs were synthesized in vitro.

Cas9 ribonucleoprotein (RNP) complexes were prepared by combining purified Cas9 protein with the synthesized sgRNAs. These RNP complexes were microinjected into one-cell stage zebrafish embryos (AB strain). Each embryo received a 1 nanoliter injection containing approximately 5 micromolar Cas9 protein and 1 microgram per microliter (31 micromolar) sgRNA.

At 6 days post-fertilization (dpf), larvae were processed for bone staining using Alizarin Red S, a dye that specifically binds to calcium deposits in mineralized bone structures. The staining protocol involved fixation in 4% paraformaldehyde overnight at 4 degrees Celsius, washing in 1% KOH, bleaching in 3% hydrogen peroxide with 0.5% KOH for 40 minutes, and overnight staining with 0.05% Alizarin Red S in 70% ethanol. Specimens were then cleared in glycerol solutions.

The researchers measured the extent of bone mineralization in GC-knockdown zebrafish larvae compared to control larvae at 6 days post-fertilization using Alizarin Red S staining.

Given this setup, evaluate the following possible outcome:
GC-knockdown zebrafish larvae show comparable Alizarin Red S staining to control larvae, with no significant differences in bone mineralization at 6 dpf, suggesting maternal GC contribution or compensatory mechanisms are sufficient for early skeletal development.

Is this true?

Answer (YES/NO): NO